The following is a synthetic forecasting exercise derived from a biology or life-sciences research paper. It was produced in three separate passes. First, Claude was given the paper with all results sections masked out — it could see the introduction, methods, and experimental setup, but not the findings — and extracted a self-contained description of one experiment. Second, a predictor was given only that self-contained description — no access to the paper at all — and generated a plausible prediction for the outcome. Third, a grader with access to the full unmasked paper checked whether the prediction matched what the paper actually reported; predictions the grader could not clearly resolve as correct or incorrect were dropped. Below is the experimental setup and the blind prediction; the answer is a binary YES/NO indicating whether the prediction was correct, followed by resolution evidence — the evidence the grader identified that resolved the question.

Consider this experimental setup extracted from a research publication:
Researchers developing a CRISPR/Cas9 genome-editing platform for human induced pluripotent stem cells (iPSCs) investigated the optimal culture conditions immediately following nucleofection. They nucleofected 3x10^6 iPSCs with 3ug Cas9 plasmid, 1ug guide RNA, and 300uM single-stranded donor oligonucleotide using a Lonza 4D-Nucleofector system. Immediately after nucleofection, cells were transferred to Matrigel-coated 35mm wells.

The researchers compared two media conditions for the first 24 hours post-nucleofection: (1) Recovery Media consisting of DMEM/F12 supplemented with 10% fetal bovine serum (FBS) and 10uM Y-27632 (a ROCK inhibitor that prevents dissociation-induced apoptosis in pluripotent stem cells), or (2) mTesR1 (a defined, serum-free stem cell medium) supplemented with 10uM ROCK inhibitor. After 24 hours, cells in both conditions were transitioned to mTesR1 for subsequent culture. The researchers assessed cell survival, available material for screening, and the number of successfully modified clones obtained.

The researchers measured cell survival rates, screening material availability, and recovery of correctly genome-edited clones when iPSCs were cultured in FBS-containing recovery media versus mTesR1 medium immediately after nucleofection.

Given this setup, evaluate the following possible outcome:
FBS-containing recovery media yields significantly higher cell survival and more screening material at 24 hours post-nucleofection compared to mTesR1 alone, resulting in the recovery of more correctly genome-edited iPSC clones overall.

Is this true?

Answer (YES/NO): YES